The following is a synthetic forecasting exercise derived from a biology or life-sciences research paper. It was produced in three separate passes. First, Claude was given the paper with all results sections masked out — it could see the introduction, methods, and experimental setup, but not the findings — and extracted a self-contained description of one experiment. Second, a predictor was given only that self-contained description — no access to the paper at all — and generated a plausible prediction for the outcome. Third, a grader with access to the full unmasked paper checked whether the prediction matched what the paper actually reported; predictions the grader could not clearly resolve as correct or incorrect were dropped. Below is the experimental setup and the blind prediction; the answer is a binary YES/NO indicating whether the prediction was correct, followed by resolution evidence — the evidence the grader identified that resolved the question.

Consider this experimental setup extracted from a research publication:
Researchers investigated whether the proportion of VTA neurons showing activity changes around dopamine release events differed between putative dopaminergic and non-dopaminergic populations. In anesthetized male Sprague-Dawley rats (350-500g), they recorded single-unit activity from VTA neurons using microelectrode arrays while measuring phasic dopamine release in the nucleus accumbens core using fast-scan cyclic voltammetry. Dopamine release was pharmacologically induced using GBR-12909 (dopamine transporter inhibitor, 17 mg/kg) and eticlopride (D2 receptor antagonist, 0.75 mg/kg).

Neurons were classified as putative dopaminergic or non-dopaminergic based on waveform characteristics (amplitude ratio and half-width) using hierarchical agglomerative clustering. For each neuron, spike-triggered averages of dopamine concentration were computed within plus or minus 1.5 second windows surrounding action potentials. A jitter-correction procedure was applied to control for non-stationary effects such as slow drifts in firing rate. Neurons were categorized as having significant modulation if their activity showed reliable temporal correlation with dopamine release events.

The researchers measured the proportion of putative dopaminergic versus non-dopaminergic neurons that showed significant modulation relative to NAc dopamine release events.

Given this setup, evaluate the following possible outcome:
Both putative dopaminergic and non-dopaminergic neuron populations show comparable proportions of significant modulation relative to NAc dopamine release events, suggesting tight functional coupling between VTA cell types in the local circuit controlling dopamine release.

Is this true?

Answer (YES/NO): YES